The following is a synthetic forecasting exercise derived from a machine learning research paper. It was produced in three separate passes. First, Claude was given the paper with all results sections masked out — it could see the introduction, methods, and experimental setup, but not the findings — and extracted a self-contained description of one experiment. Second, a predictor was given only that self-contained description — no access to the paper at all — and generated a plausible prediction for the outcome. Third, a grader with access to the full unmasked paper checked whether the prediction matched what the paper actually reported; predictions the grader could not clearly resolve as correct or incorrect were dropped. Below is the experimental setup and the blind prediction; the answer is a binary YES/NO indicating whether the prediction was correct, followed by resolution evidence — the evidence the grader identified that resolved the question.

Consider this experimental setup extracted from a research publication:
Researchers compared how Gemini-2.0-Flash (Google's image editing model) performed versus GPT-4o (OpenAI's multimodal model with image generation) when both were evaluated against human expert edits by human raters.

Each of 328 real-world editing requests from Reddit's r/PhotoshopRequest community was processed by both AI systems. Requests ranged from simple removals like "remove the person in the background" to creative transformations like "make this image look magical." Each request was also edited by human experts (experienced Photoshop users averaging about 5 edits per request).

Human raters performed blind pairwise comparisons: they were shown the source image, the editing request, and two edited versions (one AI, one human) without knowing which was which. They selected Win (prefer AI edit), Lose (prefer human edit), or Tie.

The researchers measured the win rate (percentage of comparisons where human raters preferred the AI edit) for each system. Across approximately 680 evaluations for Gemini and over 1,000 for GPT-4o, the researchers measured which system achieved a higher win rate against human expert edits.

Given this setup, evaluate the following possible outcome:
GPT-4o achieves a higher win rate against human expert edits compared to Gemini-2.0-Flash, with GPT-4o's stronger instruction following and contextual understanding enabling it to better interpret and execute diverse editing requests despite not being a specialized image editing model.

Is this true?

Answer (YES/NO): YES